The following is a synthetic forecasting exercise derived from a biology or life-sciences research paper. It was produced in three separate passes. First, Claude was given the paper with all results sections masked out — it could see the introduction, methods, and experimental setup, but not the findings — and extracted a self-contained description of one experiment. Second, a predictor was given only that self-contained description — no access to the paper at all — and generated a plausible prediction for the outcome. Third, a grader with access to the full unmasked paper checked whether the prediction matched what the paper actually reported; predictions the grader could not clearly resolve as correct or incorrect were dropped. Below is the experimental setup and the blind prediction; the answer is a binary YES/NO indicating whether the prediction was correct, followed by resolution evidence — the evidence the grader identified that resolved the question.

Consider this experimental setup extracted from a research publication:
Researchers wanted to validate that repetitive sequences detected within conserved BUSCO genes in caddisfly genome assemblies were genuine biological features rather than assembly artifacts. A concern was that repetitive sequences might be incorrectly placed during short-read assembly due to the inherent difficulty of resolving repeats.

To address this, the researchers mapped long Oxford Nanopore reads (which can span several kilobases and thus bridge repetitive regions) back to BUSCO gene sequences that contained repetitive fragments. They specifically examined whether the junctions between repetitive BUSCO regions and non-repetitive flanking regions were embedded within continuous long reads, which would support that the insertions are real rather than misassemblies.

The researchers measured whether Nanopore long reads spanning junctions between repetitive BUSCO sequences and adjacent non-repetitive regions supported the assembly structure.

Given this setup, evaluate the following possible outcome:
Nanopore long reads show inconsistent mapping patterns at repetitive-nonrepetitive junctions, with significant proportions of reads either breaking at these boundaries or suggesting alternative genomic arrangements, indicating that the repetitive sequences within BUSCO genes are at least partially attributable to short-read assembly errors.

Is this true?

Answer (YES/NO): NO